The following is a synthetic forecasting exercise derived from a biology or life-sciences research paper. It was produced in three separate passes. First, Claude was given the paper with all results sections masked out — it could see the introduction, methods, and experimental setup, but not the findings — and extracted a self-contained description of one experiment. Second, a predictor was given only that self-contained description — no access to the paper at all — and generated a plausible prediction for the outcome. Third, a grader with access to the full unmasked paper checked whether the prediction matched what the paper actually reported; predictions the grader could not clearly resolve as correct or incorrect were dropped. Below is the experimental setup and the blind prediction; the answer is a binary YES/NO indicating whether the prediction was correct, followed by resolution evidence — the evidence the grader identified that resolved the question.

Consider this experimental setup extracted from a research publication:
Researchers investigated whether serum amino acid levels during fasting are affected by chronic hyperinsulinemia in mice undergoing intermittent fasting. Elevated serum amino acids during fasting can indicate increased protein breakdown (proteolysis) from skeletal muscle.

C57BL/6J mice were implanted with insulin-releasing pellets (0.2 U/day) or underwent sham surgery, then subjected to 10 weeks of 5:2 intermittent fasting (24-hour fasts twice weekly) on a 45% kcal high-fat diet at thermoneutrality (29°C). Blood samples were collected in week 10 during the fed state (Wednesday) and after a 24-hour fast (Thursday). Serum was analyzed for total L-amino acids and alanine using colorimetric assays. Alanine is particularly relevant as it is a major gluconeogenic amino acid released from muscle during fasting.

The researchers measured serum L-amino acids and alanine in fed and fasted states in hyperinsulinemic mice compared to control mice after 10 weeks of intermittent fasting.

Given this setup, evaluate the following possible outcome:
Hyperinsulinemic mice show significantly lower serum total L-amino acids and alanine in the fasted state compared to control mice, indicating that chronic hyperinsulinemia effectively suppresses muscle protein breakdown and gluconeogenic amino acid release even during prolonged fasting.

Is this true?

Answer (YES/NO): NO